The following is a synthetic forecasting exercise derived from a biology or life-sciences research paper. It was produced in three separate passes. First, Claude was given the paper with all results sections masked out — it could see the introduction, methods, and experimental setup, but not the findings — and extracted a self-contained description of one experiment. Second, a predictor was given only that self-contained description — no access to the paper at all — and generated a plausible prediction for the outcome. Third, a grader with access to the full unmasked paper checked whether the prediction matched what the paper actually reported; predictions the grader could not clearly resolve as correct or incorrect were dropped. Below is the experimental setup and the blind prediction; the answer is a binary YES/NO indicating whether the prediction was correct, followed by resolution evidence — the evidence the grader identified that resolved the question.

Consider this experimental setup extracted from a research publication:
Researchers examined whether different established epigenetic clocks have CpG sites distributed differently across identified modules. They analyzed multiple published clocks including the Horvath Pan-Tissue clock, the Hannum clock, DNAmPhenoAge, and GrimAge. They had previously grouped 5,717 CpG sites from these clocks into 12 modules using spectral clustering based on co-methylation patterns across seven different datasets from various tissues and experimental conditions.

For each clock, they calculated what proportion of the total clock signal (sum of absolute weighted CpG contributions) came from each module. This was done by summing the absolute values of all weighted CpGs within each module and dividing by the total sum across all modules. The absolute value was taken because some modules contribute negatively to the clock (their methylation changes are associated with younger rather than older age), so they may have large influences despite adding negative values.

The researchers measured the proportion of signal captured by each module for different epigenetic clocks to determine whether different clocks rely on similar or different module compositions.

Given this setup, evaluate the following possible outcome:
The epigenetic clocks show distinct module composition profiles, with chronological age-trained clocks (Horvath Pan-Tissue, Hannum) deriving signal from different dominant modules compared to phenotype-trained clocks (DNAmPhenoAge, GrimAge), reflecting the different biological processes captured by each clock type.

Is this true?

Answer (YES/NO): NO